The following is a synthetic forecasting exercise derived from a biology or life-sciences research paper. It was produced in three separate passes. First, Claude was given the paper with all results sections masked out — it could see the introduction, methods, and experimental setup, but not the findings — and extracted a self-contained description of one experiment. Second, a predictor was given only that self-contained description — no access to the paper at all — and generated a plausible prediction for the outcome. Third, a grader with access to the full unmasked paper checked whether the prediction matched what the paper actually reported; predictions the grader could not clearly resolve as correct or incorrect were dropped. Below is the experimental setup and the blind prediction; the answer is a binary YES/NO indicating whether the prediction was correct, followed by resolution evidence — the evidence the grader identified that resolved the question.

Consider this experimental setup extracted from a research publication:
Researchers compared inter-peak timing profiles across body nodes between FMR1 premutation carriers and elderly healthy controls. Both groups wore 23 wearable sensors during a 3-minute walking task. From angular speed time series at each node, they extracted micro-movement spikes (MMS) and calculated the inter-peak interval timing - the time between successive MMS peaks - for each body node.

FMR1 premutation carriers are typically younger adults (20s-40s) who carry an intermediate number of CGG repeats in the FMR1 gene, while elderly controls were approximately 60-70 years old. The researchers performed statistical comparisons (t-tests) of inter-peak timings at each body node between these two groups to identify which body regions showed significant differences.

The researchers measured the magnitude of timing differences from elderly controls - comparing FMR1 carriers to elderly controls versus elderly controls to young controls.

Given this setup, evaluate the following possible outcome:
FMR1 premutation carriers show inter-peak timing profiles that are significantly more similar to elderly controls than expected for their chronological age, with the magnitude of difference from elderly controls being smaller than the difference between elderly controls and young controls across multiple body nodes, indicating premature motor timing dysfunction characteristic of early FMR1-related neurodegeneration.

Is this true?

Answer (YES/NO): NO